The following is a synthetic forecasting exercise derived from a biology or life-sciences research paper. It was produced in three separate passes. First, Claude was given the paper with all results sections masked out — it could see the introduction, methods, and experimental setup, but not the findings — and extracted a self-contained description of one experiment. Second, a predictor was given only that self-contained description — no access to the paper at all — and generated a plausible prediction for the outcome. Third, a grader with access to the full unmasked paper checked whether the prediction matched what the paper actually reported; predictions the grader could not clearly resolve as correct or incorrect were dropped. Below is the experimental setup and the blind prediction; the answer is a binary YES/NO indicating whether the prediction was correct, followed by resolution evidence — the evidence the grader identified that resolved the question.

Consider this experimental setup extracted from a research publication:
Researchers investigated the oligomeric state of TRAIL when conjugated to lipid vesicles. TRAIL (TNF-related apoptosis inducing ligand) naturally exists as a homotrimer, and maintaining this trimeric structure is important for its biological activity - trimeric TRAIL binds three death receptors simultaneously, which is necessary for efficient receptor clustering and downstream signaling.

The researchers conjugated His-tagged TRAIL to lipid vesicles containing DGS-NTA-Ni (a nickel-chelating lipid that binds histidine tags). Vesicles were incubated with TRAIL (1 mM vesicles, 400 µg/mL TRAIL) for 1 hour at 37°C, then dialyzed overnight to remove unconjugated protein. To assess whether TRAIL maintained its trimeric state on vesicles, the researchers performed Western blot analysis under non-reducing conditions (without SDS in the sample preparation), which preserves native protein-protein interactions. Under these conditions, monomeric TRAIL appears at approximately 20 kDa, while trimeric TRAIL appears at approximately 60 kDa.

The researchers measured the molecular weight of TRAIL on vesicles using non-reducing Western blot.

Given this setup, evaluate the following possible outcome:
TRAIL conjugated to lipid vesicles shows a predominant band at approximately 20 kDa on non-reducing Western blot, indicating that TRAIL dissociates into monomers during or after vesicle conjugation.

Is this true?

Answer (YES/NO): NO